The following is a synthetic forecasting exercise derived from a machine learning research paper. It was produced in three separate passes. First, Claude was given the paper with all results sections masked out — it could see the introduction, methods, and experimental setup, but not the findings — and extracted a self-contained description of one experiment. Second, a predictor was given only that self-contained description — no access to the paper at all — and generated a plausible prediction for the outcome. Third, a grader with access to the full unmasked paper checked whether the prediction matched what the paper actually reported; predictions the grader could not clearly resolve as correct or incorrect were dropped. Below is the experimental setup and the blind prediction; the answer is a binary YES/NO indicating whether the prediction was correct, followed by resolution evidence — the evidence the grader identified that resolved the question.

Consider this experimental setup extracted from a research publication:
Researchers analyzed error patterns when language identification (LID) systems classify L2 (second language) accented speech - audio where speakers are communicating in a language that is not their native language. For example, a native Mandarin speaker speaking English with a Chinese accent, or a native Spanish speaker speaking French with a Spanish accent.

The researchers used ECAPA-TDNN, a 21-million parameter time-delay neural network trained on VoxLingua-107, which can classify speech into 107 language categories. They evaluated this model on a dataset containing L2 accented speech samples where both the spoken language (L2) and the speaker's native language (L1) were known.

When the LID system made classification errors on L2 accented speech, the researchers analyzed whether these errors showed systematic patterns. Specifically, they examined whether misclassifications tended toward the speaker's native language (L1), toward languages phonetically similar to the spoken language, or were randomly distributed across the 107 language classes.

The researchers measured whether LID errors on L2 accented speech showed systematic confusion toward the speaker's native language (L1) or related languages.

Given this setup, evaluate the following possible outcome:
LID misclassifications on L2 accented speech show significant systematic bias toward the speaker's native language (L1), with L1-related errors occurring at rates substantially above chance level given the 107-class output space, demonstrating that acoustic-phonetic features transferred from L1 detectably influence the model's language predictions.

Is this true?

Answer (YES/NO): YES